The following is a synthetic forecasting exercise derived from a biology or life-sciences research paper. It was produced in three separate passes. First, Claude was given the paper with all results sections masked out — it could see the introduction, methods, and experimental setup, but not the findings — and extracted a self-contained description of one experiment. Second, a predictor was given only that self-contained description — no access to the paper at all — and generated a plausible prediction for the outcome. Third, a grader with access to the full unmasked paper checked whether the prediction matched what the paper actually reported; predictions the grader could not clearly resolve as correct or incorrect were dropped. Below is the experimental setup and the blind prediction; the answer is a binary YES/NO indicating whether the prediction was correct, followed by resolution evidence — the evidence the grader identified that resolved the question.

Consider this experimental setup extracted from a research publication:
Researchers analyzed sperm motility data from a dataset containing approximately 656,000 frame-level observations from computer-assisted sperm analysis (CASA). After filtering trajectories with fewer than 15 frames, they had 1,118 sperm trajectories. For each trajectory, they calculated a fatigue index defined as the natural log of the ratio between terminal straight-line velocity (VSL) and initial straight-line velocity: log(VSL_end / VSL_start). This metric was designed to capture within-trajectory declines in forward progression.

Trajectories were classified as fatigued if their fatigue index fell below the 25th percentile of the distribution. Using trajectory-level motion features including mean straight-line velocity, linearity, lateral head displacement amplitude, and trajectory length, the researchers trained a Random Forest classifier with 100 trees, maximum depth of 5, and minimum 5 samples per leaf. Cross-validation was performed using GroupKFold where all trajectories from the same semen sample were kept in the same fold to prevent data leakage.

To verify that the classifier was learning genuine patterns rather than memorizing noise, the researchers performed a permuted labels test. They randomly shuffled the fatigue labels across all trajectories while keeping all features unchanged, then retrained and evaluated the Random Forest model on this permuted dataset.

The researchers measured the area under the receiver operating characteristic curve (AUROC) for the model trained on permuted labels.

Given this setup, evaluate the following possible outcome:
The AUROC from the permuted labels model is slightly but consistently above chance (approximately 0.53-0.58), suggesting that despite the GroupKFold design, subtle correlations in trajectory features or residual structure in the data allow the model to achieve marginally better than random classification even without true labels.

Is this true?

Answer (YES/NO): NO